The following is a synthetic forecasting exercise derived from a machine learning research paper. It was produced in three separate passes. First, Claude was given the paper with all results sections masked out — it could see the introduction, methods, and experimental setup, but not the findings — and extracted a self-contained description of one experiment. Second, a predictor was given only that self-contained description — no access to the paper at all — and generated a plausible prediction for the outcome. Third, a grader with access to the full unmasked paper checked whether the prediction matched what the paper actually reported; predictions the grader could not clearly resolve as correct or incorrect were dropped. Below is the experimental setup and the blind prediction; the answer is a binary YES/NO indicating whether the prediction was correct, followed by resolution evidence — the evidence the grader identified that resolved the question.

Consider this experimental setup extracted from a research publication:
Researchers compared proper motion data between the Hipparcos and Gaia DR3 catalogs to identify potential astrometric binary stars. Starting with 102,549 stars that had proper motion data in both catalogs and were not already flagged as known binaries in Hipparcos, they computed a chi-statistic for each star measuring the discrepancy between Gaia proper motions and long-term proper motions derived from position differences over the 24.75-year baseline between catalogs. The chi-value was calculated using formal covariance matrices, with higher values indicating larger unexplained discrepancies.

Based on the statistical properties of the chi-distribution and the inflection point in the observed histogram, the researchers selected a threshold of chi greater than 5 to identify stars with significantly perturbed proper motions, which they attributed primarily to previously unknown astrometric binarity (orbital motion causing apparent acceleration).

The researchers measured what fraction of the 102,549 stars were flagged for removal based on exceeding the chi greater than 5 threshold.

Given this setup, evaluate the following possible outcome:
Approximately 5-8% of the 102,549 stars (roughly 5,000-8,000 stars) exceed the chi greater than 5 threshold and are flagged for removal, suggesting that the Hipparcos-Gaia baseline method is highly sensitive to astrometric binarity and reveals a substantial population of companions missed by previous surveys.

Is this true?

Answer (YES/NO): NO